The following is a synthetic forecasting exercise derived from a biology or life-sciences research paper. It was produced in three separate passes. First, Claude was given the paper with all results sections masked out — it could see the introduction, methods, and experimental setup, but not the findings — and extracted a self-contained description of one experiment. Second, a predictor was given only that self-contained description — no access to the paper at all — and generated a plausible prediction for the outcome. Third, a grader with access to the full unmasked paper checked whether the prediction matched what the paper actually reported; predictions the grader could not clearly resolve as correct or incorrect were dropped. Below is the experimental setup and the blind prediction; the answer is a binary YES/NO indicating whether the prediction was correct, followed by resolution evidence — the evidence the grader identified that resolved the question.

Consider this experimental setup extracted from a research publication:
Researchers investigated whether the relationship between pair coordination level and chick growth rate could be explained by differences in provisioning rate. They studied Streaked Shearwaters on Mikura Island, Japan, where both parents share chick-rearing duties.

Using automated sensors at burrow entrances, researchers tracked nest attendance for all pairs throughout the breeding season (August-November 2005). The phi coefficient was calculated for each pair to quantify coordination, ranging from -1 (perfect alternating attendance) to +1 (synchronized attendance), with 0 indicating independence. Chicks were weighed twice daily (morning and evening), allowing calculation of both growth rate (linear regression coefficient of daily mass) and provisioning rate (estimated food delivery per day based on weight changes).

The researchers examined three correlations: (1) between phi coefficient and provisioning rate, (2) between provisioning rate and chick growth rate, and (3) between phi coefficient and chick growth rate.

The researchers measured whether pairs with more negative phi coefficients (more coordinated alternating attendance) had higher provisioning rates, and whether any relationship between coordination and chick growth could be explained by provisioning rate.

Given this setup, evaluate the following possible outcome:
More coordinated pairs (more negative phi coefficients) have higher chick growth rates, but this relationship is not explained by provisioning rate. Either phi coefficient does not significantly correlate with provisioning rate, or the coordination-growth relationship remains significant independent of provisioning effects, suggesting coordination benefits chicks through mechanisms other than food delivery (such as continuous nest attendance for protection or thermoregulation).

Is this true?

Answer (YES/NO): NO